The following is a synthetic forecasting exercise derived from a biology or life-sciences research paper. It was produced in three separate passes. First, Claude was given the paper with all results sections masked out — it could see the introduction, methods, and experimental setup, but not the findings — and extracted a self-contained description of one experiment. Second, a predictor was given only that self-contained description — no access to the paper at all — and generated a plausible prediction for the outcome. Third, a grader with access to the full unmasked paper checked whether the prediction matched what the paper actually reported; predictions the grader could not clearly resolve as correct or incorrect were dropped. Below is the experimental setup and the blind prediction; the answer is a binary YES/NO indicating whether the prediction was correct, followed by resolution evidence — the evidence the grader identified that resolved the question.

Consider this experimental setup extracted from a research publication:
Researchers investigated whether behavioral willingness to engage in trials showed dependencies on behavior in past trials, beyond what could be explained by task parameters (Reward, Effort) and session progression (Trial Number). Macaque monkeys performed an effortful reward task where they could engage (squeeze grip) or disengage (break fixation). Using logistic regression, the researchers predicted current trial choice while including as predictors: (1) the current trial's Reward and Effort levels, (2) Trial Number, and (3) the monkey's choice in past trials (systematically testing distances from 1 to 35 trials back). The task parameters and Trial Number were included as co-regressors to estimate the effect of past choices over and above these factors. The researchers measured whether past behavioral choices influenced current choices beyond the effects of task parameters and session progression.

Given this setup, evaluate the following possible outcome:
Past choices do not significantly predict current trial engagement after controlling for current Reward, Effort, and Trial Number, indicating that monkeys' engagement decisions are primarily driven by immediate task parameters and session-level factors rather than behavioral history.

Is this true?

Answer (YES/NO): NO